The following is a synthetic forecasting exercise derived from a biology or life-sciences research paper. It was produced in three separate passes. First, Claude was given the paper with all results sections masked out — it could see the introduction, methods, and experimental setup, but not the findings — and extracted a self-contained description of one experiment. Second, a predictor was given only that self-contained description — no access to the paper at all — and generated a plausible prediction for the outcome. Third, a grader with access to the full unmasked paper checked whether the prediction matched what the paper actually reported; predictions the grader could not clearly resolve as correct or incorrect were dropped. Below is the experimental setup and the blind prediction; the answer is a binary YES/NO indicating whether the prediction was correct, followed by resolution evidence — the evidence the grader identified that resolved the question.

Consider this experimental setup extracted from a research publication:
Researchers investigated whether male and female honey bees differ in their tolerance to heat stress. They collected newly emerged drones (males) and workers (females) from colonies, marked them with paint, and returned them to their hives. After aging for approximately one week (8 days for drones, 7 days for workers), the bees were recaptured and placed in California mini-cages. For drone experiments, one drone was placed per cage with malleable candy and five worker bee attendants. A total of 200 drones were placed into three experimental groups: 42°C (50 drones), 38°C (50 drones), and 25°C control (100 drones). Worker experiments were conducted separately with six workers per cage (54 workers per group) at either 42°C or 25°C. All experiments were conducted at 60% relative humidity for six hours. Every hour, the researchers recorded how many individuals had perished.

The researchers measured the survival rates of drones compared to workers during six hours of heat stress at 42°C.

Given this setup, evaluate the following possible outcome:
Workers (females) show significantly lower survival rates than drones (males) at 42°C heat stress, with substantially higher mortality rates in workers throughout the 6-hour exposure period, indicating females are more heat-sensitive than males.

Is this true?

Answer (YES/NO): NO